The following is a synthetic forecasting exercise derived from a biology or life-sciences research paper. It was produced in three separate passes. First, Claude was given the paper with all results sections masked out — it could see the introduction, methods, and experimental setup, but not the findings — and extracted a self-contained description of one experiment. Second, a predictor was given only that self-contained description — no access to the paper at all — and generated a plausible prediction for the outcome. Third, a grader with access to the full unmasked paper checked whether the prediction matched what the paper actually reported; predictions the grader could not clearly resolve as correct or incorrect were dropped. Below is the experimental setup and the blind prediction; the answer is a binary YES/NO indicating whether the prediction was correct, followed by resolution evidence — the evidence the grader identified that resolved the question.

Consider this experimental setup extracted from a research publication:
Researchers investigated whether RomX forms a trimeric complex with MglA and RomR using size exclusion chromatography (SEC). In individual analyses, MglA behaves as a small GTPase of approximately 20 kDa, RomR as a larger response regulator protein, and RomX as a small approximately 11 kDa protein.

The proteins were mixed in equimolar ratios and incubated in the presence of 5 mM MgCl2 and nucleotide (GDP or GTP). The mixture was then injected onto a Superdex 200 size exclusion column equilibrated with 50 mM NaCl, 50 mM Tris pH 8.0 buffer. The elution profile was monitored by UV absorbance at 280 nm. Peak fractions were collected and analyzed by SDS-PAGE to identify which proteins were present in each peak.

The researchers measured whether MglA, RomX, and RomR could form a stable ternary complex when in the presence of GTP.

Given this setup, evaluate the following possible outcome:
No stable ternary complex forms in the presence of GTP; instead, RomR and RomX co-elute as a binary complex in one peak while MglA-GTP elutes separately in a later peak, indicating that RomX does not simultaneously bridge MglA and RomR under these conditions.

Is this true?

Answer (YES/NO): YES